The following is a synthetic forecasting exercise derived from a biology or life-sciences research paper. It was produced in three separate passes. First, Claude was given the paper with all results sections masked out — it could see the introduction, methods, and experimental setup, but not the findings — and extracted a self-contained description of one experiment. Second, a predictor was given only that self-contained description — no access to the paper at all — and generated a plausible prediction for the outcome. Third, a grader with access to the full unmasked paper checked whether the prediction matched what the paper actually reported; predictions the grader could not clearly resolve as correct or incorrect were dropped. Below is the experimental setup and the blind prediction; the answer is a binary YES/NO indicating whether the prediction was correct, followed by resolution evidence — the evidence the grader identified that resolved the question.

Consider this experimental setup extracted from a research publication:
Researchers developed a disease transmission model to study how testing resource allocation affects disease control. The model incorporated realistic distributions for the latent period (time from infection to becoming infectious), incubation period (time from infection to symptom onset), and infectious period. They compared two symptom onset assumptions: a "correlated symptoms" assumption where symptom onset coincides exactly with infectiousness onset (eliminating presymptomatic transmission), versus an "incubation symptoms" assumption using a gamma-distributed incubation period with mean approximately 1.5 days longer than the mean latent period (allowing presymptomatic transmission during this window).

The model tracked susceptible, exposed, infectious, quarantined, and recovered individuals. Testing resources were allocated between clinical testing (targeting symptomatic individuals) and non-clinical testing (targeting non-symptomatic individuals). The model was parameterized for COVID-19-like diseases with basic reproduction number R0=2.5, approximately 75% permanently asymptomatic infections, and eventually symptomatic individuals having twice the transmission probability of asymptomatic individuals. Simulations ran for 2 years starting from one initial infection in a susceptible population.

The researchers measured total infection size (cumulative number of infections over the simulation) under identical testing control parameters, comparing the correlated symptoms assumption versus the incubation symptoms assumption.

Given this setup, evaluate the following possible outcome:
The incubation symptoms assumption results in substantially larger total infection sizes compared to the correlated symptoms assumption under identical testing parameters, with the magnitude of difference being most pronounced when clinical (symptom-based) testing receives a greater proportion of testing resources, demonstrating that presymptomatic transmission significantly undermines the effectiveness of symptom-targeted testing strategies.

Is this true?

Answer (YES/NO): NO